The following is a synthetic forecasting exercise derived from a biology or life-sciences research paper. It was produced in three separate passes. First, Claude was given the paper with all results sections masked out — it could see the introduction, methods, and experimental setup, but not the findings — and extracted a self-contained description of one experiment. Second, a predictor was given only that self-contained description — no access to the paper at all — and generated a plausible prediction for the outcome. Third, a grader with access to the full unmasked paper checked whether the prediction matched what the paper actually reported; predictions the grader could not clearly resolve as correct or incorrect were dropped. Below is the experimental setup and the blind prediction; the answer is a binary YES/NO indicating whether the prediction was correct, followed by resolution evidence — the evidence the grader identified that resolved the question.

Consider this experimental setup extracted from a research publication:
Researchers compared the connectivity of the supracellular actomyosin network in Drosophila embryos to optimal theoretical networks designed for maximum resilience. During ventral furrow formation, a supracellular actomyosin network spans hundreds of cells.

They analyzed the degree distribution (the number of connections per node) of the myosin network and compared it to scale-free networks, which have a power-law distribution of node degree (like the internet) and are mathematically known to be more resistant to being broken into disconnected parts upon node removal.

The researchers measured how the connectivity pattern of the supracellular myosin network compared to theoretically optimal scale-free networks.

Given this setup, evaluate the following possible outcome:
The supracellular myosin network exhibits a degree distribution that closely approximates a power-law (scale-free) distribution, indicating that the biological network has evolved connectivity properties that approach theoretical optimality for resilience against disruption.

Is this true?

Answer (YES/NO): NO